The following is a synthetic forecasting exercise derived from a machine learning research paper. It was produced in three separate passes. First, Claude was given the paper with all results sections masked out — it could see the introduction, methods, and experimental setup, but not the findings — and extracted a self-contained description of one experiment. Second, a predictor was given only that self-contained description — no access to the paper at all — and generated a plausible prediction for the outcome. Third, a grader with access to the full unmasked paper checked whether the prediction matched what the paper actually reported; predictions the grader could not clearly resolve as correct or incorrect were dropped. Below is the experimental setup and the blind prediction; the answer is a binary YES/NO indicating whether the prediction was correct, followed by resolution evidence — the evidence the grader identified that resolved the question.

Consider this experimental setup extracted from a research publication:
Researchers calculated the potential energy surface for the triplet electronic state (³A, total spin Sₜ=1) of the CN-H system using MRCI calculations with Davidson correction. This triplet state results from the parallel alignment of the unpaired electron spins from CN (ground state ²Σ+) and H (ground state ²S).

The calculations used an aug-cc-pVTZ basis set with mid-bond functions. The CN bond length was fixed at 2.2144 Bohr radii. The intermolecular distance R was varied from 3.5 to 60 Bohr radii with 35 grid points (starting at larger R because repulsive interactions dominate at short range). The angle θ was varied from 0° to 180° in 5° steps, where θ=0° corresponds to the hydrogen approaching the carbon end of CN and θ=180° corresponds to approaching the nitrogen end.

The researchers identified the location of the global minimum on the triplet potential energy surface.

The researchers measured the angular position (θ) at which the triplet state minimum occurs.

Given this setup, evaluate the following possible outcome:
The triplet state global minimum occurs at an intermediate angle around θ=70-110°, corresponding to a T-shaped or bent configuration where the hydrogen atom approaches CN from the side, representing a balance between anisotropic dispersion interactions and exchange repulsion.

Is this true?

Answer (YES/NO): NO